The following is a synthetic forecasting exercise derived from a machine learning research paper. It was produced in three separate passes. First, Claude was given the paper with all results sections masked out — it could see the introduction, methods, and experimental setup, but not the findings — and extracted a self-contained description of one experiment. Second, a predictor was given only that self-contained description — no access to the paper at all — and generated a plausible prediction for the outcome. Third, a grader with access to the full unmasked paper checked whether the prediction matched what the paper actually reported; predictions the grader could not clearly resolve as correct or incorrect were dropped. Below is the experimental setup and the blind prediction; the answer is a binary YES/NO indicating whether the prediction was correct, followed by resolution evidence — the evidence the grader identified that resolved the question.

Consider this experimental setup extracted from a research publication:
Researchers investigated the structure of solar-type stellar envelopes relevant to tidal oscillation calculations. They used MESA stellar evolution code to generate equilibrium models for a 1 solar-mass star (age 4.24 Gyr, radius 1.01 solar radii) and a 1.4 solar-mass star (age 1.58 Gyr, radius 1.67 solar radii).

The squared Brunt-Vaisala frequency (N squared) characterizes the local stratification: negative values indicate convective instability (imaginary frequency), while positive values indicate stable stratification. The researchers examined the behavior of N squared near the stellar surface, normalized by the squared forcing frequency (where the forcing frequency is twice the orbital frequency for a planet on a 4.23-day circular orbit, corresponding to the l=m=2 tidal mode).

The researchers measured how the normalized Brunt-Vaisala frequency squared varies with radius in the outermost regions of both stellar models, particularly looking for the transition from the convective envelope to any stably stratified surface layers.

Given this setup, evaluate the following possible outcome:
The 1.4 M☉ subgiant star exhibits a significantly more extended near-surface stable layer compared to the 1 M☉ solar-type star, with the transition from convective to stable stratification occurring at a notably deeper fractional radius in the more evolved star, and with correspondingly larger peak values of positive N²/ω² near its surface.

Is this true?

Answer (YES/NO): NO